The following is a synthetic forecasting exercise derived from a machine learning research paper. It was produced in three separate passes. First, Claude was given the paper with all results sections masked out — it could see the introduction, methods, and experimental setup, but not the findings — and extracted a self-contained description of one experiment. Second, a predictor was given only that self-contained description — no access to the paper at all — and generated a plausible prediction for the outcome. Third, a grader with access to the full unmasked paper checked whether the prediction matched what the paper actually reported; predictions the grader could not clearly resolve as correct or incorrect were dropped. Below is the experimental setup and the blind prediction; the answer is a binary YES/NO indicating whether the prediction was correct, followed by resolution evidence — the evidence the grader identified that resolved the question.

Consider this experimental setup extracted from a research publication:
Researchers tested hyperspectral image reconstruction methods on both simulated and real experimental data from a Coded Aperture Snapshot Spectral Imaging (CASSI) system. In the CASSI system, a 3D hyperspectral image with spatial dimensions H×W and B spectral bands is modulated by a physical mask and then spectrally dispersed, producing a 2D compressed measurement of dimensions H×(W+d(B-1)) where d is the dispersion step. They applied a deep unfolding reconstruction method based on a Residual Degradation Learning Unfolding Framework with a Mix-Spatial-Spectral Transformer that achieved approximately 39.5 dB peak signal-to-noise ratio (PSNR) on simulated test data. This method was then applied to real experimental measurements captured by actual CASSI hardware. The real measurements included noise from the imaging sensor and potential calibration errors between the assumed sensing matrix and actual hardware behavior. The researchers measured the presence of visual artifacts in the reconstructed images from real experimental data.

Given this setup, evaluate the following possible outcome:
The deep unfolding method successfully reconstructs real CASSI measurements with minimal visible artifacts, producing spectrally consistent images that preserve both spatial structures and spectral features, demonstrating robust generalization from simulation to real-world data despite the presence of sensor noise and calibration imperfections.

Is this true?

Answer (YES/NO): NO